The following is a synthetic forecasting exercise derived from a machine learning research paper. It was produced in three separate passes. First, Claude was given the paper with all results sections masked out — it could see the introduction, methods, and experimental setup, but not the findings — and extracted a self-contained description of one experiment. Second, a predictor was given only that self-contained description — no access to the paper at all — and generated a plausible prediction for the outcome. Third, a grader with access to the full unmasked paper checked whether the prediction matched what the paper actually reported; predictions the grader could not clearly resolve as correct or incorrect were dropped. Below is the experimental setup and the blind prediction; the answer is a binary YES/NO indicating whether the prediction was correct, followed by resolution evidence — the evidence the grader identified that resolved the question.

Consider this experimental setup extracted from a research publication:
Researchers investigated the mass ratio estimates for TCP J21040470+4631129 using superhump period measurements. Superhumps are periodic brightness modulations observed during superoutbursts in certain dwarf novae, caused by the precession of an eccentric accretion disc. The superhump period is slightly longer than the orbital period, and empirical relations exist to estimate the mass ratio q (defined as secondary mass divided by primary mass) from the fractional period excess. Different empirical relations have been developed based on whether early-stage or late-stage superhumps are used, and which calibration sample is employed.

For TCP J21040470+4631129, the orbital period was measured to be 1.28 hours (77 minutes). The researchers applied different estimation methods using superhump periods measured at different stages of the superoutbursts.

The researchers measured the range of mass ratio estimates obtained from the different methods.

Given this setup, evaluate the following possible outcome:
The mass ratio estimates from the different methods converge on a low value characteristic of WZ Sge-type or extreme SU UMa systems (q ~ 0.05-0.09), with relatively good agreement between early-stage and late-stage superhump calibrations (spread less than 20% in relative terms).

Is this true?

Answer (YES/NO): NO